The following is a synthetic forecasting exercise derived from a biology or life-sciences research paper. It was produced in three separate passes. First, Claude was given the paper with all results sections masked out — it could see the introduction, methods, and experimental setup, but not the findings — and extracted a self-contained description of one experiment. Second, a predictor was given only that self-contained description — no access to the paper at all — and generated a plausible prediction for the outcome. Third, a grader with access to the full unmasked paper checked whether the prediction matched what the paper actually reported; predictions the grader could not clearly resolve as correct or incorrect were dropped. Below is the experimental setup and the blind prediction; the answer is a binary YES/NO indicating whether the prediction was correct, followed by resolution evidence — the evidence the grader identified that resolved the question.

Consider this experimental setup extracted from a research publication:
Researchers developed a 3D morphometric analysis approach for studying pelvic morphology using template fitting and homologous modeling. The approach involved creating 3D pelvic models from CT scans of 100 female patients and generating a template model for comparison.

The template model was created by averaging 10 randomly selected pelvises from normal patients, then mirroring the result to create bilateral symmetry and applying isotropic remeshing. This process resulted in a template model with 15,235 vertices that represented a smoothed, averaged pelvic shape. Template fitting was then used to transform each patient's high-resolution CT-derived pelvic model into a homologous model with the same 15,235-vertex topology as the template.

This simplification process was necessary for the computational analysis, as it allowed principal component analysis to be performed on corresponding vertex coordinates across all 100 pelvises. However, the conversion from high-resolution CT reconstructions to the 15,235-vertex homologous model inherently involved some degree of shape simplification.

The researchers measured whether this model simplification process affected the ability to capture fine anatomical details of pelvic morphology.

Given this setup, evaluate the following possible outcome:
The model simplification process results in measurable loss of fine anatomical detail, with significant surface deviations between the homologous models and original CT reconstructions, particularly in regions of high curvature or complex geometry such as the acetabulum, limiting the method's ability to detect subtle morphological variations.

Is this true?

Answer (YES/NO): NO